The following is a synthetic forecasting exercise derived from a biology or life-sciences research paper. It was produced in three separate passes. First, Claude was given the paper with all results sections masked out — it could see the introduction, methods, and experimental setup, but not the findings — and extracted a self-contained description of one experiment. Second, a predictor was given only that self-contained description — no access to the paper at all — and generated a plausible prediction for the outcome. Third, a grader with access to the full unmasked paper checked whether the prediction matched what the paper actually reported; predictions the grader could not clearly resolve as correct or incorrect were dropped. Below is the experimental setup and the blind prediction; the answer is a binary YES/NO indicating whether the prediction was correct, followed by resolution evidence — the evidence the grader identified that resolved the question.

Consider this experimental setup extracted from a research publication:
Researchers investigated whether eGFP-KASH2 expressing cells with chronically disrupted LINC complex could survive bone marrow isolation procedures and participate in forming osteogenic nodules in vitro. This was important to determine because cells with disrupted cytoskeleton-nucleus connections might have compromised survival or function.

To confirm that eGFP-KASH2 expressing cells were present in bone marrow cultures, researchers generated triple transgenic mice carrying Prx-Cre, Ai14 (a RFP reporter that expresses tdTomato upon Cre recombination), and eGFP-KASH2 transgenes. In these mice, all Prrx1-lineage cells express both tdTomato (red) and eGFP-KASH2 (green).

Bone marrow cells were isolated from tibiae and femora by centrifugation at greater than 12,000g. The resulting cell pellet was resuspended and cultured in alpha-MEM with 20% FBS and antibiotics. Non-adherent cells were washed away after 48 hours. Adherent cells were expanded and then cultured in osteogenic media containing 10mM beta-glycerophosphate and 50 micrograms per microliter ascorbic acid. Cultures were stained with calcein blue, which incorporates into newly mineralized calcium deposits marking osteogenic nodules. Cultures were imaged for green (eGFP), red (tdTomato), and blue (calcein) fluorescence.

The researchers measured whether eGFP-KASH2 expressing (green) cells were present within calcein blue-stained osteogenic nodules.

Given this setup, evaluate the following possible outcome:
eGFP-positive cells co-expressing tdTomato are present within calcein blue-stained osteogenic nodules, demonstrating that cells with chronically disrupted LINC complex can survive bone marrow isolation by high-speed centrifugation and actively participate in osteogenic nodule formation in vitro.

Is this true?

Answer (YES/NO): YES